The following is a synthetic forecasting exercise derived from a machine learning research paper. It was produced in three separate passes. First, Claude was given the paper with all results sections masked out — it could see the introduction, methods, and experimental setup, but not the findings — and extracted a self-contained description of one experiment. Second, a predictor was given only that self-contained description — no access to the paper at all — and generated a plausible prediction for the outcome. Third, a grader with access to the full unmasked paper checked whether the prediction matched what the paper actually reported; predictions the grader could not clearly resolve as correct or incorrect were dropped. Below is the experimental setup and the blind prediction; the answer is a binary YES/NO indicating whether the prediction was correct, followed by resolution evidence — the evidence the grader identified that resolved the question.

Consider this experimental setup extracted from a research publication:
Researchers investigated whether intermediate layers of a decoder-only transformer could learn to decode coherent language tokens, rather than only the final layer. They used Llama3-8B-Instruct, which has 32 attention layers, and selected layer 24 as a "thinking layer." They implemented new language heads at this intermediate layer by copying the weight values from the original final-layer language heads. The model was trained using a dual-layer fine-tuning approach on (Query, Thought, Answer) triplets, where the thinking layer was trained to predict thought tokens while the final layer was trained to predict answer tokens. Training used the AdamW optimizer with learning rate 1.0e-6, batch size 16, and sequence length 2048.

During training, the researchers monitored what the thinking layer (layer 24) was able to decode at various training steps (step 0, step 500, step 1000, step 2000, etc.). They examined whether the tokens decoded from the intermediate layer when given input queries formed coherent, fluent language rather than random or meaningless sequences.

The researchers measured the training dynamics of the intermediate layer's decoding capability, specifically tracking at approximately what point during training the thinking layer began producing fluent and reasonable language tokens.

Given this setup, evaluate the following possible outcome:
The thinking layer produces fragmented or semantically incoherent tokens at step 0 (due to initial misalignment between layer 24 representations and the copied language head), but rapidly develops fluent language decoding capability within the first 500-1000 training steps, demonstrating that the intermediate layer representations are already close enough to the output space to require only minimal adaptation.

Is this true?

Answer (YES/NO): NO